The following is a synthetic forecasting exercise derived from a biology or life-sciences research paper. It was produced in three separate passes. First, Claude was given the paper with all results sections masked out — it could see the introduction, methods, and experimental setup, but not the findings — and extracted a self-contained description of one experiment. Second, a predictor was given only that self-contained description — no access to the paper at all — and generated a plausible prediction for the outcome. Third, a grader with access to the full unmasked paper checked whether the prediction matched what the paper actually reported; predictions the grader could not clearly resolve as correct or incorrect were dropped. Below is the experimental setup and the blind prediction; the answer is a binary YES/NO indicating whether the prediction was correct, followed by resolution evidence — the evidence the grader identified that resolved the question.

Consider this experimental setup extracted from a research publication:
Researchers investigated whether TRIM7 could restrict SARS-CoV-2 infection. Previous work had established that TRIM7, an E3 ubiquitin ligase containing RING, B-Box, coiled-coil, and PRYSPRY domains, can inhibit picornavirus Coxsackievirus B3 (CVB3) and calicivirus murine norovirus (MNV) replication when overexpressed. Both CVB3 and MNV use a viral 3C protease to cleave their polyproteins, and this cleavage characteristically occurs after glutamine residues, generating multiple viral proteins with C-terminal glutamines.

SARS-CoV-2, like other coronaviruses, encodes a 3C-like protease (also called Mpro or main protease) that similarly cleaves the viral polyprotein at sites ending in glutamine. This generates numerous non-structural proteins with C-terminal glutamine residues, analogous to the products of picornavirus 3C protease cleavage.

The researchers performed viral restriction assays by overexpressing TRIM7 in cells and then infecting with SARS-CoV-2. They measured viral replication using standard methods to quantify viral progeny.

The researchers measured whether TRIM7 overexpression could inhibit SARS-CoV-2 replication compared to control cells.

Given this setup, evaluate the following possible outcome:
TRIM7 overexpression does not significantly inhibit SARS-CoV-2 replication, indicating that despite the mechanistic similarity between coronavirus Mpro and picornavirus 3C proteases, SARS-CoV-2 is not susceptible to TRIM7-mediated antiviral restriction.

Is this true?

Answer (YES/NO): YES